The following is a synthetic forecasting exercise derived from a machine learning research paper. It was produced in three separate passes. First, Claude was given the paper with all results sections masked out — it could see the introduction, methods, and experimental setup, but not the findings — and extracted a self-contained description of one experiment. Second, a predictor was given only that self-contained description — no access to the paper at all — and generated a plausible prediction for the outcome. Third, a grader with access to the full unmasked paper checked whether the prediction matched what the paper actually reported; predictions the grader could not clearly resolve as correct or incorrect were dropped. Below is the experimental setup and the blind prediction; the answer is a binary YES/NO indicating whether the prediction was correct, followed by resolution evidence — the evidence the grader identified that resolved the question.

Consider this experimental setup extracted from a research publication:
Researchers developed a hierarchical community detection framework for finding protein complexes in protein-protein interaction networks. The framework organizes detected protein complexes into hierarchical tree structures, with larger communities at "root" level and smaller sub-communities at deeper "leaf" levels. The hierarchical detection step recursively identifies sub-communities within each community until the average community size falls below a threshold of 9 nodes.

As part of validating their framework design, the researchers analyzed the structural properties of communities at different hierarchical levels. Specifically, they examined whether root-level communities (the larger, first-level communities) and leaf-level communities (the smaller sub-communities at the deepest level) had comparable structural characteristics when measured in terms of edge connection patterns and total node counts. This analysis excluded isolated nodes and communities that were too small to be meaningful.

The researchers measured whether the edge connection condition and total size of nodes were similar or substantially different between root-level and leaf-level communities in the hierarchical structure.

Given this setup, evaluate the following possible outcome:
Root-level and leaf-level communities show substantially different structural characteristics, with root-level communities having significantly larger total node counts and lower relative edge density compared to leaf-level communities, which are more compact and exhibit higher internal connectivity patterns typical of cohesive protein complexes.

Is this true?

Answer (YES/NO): NO